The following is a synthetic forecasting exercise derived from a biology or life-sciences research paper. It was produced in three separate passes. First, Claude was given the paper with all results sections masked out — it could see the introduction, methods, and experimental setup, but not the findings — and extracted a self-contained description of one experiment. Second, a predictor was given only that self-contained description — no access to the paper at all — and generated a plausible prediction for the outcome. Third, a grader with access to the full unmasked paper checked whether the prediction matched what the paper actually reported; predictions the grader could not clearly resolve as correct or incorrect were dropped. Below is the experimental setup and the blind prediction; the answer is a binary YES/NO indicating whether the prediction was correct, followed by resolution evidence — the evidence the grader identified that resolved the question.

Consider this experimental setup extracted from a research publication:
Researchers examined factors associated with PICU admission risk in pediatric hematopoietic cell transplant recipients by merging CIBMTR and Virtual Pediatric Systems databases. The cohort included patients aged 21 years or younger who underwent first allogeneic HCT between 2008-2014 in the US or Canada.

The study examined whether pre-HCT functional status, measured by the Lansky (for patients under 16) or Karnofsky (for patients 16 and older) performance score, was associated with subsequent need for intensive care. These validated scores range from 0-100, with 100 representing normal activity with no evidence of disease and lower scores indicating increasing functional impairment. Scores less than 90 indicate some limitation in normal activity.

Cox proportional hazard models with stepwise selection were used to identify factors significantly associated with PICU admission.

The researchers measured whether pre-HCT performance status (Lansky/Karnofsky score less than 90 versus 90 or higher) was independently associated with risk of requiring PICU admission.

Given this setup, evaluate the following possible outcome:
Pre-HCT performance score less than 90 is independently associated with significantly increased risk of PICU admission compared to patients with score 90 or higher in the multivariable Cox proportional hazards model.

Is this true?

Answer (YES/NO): NO